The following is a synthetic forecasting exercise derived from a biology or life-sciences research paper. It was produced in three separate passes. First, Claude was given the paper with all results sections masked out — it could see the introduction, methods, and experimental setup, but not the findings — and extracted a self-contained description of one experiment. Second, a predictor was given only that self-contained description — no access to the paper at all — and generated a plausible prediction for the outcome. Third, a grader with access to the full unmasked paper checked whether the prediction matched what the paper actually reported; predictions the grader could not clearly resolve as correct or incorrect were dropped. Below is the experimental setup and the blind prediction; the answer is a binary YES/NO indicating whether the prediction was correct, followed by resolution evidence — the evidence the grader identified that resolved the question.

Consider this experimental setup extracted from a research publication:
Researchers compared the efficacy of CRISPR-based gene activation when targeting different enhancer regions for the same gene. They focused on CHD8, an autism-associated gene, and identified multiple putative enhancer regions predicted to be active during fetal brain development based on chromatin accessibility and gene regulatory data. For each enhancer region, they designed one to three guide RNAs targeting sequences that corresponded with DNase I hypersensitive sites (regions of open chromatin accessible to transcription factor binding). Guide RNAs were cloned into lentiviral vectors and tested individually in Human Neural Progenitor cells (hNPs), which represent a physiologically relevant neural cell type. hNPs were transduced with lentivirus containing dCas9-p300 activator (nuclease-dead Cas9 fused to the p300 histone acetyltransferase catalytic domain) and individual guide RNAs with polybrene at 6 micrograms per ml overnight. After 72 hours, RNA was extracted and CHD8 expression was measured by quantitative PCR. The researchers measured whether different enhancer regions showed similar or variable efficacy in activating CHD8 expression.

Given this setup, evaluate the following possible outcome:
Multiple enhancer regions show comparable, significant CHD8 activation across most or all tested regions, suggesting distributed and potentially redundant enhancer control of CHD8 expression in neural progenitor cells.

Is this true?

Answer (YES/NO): NO